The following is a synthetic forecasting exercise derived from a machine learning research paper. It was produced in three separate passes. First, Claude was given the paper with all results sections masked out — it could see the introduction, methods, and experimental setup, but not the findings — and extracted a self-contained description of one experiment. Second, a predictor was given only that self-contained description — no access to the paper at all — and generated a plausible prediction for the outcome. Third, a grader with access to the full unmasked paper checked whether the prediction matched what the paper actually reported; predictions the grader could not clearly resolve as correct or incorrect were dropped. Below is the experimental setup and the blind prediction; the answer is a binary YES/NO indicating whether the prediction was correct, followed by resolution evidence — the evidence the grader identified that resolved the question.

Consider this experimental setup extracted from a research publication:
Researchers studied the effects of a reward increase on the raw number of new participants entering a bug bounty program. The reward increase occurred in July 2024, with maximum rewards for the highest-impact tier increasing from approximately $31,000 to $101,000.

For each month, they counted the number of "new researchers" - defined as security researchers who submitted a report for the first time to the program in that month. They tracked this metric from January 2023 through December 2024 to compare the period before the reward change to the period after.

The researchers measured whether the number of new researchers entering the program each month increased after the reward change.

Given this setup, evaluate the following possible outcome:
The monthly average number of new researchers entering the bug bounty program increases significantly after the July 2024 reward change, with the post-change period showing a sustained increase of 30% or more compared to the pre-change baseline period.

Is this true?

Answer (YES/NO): NO